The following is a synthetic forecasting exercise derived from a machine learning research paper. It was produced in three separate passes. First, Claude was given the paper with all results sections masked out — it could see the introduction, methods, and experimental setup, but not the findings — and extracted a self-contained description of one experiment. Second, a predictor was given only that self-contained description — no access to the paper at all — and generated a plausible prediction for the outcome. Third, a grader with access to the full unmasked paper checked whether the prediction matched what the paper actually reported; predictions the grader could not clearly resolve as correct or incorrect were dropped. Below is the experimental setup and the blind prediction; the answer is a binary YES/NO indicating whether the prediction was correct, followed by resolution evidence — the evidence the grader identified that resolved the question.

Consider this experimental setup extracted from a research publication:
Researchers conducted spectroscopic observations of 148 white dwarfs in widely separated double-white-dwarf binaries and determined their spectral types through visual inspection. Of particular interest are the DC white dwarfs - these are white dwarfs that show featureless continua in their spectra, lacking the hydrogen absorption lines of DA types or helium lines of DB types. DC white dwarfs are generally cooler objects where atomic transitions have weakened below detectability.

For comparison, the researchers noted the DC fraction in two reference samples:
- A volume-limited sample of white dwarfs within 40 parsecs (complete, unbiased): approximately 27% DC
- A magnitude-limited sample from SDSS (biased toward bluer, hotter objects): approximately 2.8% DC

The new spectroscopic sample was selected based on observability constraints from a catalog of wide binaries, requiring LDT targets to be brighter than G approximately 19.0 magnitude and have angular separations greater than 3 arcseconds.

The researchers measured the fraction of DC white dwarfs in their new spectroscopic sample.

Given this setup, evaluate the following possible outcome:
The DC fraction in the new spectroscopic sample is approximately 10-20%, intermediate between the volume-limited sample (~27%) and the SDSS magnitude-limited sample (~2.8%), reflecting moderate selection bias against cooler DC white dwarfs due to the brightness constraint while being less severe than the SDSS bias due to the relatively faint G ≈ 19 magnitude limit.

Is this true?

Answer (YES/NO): NO